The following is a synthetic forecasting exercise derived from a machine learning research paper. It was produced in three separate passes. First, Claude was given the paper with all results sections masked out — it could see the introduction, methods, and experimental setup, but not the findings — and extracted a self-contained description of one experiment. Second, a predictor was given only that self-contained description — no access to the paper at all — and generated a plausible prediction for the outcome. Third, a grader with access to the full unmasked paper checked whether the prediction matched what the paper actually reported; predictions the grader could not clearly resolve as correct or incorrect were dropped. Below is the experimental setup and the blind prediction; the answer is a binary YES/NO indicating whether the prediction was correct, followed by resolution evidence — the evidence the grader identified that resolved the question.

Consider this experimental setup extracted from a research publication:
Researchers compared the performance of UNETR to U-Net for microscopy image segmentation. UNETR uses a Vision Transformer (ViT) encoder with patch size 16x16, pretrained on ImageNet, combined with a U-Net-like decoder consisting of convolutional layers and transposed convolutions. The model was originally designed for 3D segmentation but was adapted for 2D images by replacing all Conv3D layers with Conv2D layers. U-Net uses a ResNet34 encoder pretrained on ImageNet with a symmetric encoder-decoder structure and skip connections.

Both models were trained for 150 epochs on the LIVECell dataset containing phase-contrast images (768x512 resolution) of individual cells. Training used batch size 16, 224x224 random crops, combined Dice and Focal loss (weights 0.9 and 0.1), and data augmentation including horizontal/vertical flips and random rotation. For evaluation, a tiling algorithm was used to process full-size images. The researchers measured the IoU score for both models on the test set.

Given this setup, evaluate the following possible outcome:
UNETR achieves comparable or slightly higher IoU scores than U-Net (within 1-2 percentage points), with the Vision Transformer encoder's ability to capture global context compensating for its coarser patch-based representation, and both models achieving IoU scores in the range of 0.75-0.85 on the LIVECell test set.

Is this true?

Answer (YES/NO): NO